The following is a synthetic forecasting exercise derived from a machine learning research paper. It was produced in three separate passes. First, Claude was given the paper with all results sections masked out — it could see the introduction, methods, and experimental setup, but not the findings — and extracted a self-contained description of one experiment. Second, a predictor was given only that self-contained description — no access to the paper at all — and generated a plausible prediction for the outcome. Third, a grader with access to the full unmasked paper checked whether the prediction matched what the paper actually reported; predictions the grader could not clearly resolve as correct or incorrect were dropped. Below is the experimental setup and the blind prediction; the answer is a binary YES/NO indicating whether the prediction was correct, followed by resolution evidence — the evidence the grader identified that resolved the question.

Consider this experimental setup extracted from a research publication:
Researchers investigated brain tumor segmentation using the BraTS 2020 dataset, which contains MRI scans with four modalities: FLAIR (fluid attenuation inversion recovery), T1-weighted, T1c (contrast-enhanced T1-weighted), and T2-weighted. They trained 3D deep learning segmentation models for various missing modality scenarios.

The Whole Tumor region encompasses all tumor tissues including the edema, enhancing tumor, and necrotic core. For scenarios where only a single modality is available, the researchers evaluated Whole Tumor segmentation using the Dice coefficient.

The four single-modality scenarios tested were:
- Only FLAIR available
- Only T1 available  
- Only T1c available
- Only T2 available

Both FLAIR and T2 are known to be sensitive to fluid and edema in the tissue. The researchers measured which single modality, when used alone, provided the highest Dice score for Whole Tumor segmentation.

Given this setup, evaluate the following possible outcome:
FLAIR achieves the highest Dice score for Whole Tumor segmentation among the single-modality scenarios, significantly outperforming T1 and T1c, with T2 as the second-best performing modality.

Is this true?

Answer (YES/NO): YES